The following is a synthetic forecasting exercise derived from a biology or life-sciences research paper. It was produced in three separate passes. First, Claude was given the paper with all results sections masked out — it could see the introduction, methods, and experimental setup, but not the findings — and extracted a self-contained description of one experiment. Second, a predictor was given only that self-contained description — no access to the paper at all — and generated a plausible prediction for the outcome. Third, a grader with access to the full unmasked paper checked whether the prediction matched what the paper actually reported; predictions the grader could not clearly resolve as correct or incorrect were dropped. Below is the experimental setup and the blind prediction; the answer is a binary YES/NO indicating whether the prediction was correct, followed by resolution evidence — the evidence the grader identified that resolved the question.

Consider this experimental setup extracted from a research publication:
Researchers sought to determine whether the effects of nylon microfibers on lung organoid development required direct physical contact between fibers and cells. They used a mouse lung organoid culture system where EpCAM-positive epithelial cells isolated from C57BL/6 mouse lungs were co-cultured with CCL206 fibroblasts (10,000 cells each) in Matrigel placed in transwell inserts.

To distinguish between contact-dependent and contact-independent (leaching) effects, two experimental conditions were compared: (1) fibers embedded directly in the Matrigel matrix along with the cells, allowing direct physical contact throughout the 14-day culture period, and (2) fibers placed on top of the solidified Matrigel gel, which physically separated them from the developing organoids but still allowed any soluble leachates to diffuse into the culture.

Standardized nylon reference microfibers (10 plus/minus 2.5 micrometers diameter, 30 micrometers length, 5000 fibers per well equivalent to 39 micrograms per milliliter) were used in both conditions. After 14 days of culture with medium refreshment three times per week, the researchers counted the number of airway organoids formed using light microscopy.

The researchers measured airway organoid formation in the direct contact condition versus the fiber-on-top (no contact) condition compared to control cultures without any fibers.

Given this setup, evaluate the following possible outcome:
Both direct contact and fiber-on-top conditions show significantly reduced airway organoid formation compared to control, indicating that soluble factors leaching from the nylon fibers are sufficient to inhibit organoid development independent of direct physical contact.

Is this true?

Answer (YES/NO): YES